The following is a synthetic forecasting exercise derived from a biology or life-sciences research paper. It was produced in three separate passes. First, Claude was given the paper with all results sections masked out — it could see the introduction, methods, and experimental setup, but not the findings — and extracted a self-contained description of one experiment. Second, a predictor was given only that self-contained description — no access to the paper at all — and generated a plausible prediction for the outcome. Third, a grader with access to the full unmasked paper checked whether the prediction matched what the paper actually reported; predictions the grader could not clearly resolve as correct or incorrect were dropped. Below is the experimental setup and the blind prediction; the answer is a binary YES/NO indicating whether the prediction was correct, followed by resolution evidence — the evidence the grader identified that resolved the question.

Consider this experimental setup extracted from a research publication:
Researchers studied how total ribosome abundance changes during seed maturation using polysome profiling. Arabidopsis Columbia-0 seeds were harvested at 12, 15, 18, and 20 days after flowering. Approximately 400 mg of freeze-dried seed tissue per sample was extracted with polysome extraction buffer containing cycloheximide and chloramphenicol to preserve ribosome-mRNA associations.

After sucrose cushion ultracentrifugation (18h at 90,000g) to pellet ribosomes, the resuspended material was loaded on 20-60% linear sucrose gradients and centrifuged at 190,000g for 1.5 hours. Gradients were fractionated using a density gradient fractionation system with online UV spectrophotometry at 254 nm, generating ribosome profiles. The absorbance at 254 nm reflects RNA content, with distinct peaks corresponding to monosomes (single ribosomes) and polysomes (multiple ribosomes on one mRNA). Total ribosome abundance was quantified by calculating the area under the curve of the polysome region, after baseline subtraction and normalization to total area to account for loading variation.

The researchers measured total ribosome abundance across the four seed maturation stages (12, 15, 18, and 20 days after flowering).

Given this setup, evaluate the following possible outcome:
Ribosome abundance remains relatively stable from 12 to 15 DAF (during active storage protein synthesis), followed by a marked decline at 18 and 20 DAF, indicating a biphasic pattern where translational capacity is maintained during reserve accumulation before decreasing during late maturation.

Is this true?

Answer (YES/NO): NO